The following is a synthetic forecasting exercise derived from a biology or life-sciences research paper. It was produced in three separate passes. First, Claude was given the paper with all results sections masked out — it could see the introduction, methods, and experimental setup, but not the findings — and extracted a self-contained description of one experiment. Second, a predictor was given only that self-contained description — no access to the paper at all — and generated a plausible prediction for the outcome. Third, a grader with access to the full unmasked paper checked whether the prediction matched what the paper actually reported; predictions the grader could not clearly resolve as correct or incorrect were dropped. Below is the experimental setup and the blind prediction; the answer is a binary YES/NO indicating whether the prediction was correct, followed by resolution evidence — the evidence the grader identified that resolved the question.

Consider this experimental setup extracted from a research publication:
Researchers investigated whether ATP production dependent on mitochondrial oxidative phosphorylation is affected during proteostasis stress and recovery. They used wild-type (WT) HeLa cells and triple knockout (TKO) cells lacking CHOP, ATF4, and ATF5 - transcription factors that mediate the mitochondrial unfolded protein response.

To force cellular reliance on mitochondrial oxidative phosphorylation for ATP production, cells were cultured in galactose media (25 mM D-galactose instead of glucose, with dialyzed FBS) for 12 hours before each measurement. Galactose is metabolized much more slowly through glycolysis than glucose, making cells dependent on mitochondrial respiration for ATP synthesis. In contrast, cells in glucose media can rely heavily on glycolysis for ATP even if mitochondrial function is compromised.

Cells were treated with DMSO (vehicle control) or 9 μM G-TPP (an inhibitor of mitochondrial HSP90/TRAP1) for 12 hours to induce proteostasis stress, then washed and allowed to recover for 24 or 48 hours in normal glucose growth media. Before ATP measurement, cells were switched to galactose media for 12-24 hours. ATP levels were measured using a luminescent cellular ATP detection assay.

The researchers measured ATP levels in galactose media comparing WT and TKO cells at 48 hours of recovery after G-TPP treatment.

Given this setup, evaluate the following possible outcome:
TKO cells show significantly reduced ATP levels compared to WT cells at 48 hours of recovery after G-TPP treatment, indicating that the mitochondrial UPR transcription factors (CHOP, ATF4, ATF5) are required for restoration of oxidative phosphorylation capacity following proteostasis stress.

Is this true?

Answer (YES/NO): YES